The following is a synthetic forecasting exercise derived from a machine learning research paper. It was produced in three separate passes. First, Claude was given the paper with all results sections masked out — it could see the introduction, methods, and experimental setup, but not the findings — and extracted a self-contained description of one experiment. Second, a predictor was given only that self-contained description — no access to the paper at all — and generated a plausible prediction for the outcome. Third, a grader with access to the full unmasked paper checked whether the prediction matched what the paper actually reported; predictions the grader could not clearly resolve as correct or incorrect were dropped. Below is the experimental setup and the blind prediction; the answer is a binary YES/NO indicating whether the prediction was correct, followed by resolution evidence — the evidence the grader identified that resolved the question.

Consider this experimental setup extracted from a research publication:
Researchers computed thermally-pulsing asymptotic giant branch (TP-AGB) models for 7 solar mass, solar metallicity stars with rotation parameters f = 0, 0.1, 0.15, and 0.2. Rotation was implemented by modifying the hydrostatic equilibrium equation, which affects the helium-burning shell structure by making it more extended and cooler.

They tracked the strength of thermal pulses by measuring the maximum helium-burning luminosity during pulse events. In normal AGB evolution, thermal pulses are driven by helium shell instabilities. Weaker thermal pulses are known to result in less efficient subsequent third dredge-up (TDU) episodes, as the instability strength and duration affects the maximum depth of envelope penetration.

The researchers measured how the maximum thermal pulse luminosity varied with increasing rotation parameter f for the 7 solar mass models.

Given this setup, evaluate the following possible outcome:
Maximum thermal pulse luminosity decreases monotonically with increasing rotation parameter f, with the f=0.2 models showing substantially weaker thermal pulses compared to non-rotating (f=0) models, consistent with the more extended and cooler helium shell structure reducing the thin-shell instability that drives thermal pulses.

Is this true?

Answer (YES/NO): YES